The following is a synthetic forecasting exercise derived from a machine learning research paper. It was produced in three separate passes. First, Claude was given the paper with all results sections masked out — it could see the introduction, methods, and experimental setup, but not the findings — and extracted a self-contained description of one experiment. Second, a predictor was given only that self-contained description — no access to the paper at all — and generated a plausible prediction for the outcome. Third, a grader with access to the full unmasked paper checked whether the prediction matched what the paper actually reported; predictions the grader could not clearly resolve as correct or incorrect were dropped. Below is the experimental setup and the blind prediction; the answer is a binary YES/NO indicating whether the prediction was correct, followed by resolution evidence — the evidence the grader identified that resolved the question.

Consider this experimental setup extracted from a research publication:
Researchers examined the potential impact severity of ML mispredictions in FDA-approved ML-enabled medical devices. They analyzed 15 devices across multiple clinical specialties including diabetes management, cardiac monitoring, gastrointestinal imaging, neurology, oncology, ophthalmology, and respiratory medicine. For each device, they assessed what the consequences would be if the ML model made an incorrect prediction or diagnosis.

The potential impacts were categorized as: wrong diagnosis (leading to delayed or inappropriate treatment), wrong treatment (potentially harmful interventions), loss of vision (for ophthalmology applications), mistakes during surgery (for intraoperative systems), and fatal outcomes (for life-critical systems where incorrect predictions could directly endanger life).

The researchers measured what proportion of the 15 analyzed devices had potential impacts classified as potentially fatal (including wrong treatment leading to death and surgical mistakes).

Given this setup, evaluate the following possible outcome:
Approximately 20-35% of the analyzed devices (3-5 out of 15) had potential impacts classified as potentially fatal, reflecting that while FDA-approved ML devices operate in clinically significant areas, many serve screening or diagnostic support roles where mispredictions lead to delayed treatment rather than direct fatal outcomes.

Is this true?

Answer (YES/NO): NO